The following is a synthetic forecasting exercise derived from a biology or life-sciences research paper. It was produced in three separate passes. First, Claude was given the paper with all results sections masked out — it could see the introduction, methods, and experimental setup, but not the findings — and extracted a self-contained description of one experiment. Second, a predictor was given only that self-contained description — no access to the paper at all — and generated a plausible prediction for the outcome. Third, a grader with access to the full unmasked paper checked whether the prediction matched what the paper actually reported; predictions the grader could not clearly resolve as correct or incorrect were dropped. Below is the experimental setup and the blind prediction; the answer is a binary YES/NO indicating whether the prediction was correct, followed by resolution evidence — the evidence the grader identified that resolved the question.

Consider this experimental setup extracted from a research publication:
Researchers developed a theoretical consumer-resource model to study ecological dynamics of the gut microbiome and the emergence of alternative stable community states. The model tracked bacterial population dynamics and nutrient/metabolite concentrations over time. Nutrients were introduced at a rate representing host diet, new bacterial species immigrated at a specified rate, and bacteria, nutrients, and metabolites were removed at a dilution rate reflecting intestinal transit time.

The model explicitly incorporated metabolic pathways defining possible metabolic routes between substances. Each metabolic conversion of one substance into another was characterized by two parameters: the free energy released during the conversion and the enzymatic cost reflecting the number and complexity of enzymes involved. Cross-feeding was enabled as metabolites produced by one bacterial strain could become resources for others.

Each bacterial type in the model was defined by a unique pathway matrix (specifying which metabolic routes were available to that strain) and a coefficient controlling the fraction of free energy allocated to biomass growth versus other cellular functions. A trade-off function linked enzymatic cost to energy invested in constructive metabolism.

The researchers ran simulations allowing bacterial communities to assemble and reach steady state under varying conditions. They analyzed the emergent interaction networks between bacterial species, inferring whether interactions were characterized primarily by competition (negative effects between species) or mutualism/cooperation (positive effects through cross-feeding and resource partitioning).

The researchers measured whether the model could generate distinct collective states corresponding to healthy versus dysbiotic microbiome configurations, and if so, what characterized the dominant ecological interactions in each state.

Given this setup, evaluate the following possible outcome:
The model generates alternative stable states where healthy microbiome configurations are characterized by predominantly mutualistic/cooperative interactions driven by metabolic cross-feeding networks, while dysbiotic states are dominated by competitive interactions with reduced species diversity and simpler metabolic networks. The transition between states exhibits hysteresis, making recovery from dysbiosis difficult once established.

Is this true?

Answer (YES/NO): NO